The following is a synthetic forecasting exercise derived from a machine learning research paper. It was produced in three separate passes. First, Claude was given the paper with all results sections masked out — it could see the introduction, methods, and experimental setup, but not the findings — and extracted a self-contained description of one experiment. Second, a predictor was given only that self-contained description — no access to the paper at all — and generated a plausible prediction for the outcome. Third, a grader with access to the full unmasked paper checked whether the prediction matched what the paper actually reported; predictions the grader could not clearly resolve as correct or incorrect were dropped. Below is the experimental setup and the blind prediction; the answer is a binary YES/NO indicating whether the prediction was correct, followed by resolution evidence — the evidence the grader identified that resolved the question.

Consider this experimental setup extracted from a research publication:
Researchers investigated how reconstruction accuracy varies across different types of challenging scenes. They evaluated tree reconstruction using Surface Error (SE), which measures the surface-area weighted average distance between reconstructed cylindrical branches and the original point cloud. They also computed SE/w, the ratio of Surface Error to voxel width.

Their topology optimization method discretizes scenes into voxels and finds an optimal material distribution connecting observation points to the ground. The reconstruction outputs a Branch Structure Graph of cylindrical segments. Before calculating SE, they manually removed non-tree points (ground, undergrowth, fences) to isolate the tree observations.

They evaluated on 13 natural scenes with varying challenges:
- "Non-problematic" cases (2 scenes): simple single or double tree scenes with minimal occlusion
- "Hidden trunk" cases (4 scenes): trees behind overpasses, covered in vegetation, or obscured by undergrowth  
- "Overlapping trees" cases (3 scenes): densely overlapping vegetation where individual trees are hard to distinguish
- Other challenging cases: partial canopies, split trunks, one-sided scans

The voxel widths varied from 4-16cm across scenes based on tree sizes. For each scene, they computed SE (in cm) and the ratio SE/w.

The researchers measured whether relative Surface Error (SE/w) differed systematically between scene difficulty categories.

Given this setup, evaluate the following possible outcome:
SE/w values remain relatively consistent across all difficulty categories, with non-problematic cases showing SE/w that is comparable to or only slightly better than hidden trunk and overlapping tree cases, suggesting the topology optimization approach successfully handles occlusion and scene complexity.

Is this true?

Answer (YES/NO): NO